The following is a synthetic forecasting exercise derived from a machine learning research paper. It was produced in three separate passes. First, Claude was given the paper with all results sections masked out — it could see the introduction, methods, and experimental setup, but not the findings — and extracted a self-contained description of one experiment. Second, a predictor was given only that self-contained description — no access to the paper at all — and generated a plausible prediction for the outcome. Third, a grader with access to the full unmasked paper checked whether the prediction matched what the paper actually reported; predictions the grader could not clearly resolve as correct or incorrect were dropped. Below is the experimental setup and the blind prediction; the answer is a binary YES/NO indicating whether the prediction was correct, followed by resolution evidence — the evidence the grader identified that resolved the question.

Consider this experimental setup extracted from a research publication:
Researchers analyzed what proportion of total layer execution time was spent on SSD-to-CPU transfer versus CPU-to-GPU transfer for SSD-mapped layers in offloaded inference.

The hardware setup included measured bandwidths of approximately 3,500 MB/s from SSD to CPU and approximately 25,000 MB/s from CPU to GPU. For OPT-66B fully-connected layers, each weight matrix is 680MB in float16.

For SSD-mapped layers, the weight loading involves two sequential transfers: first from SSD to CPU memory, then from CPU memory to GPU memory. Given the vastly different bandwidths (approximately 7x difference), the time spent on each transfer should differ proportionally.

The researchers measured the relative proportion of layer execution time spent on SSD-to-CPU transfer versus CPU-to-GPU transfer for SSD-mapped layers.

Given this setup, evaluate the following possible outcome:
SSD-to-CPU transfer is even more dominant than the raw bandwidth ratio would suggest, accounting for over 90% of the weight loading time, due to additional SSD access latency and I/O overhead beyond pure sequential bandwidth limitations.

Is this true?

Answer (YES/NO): NO